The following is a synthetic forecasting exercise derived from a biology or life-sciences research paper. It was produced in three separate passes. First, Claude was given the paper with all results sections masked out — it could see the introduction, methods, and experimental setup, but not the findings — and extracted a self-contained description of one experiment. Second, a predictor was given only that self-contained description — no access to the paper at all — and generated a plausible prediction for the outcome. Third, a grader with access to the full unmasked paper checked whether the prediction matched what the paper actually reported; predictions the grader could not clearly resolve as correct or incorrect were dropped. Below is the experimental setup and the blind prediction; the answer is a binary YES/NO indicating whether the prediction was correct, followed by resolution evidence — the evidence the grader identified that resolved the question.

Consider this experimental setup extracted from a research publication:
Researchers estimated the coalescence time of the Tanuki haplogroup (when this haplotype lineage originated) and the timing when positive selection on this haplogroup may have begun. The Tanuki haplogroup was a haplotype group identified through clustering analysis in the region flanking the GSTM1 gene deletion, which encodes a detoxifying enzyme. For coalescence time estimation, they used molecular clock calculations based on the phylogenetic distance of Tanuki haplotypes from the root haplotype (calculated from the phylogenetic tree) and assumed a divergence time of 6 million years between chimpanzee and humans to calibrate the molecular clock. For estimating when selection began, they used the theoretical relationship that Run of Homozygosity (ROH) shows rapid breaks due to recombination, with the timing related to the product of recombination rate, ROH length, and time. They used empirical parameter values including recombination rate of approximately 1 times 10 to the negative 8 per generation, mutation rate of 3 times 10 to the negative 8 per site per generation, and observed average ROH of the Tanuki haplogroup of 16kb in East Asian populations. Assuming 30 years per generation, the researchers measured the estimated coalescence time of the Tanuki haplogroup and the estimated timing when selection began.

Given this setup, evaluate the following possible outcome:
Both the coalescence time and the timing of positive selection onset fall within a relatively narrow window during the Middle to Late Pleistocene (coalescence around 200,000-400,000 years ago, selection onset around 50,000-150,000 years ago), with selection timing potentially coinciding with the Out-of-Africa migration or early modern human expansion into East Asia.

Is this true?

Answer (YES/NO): NO